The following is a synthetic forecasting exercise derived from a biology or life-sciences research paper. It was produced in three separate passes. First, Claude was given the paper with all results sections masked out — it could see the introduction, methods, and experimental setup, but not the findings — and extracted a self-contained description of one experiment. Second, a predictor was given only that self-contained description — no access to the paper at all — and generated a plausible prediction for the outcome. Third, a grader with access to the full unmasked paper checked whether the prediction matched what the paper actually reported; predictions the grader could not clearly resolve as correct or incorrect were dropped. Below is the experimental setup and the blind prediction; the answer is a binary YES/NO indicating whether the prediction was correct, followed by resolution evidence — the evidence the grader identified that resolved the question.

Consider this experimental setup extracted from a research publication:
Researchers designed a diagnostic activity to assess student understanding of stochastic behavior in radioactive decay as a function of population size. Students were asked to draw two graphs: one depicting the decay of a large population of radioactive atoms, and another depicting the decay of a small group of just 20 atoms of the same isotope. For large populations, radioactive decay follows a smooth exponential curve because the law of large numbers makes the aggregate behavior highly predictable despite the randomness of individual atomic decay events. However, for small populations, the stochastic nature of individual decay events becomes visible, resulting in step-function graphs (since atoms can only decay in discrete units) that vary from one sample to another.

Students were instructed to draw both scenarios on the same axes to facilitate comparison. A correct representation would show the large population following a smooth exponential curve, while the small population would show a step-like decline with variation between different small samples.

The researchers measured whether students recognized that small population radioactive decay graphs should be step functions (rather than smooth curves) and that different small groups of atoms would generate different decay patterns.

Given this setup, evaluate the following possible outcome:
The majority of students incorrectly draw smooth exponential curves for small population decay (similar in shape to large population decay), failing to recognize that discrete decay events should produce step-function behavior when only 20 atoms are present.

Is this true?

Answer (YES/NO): YES